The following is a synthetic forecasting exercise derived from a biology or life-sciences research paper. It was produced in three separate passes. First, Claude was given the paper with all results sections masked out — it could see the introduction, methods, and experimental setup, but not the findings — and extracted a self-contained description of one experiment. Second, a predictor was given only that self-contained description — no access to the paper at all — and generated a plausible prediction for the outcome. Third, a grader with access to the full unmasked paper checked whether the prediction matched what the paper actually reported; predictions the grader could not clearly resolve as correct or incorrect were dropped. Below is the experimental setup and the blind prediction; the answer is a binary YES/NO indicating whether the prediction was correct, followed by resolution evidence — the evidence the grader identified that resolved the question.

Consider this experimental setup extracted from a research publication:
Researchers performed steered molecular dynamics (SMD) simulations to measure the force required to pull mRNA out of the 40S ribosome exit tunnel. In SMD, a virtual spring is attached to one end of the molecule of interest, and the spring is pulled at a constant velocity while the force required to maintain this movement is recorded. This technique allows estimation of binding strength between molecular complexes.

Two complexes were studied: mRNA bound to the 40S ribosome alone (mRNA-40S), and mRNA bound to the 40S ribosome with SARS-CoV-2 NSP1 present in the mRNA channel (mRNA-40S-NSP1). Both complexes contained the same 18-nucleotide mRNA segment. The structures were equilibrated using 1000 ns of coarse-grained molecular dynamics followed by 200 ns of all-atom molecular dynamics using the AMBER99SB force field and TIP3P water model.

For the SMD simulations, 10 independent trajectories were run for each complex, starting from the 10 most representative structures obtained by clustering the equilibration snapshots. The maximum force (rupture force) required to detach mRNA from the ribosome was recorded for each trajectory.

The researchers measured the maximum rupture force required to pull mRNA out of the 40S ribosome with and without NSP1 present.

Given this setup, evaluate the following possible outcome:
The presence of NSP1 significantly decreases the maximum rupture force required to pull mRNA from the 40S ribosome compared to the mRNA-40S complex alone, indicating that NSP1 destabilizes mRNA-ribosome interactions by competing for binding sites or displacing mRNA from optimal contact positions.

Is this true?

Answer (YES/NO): NO